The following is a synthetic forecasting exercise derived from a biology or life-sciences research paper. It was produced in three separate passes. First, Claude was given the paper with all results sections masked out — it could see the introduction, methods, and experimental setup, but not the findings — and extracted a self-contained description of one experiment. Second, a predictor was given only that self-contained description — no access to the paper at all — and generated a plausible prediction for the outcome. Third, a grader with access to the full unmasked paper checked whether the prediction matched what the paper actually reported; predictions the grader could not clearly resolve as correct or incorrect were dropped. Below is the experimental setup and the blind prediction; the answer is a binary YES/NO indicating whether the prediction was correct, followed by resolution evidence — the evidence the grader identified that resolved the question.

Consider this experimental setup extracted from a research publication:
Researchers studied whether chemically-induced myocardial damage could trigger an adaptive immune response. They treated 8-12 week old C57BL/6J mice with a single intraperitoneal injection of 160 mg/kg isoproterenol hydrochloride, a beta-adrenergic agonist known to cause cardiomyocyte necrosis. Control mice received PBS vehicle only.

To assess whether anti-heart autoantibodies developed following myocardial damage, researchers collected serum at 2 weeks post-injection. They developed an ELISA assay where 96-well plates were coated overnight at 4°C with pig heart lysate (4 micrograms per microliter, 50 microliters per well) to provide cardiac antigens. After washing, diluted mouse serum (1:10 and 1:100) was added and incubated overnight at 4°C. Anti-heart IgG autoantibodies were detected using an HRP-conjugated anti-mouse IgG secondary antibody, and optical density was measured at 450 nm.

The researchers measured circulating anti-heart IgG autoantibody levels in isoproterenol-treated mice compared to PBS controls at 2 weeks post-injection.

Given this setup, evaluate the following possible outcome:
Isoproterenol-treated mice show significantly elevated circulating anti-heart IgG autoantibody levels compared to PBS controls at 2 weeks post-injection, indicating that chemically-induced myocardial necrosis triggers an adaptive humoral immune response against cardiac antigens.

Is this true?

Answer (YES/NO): NO